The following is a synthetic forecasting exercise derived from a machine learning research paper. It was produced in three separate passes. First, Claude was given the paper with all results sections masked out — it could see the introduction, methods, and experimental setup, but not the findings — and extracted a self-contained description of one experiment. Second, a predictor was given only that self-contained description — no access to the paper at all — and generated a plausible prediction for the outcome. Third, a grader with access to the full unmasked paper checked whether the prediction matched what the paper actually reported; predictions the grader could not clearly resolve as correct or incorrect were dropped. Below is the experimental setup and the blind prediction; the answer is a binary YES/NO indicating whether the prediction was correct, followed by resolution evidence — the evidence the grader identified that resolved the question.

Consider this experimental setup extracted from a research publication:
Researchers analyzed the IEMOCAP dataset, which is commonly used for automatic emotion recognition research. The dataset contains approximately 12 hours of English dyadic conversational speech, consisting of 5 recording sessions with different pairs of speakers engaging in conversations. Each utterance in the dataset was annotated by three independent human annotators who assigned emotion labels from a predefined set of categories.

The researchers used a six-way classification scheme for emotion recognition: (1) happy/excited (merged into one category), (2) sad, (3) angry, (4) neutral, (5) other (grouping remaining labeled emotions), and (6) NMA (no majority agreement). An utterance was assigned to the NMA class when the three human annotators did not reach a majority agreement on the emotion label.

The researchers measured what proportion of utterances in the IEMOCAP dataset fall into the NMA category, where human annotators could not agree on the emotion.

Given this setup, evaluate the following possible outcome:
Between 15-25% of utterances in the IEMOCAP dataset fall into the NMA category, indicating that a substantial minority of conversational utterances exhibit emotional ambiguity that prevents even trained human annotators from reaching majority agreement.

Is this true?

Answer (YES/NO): YES